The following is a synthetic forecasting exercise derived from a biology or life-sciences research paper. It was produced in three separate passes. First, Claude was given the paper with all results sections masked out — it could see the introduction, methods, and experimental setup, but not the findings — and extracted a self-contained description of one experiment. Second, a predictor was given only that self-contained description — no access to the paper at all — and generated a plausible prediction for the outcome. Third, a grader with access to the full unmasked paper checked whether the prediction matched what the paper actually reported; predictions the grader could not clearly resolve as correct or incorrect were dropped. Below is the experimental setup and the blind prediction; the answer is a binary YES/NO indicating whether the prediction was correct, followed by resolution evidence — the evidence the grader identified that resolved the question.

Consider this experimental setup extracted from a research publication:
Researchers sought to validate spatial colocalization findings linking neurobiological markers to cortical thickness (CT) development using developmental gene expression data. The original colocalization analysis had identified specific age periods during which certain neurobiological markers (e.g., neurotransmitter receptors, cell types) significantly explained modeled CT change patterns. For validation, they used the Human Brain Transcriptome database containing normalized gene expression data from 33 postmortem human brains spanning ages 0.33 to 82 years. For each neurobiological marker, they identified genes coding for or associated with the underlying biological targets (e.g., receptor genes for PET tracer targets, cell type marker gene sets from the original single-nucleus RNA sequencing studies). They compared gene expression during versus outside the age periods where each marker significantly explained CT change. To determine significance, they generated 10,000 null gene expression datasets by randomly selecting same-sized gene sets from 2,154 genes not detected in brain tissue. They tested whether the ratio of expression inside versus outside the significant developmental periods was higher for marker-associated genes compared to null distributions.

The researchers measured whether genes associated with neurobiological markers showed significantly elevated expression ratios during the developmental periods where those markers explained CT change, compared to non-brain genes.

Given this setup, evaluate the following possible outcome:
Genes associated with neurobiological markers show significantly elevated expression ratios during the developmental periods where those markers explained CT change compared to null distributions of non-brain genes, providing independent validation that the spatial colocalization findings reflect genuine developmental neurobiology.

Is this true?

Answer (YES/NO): YES